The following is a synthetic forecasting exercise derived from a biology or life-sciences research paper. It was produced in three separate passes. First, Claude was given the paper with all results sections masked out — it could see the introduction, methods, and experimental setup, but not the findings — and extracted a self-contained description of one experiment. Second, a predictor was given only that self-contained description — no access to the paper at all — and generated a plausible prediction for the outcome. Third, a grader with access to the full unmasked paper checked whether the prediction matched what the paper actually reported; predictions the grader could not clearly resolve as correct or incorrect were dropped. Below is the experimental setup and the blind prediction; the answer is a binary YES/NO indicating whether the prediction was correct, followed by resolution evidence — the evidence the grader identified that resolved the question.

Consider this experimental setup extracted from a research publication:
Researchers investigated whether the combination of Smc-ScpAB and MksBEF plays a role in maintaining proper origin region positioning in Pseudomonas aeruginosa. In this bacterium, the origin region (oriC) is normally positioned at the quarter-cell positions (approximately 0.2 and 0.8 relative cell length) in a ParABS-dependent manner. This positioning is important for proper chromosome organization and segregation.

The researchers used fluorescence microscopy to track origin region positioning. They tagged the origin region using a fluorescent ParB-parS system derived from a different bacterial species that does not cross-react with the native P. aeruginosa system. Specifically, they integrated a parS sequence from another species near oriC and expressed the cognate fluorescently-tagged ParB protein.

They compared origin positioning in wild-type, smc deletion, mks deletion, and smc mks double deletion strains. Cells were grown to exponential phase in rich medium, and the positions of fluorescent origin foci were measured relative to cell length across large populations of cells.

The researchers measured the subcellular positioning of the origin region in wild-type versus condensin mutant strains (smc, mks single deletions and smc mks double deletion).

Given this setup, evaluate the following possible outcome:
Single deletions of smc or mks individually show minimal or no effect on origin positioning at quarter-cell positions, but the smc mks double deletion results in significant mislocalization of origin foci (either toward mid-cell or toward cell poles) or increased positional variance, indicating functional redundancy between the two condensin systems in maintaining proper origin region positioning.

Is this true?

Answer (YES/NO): NO